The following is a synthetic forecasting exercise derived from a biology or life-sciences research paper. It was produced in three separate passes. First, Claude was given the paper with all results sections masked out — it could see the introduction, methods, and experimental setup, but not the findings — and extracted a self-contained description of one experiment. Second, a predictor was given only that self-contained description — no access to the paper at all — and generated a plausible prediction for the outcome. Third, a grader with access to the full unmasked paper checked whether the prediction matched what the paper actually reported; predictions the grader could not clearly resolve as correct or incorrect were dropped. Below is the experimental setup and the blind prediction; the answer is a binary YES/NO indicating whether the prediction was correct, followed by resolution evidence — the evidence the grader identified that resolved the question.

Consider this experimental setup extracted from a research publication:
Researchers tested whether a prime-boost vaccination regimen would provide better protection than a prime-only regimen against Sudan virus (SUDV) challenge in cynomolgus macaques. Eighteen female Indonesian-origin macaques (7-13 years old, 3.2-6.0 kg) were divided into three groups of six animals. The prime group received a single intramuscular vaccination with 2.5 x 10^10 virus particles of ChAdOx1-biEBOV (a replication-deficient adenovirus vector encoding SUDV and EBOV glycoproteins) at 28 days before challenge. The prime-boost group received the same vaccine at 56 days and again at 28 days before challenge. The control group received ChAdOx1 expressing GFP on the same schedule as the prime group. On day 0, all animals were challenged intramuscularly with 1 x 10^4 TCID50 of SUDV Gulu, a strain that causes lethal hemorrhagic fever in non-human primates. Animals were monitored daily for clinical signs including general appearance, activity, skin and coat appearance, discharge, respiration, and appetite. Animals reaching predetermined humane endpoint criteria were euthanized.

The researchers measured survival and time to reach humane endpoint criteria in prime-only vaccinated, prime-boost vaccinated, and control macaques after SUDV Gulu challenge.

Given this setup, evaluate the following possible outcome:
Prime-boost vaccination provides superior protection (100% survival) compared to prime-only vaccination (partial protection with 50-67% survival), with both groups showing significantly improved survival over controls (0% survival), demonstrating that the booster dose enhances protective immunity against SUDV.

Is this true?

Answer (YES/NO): NO